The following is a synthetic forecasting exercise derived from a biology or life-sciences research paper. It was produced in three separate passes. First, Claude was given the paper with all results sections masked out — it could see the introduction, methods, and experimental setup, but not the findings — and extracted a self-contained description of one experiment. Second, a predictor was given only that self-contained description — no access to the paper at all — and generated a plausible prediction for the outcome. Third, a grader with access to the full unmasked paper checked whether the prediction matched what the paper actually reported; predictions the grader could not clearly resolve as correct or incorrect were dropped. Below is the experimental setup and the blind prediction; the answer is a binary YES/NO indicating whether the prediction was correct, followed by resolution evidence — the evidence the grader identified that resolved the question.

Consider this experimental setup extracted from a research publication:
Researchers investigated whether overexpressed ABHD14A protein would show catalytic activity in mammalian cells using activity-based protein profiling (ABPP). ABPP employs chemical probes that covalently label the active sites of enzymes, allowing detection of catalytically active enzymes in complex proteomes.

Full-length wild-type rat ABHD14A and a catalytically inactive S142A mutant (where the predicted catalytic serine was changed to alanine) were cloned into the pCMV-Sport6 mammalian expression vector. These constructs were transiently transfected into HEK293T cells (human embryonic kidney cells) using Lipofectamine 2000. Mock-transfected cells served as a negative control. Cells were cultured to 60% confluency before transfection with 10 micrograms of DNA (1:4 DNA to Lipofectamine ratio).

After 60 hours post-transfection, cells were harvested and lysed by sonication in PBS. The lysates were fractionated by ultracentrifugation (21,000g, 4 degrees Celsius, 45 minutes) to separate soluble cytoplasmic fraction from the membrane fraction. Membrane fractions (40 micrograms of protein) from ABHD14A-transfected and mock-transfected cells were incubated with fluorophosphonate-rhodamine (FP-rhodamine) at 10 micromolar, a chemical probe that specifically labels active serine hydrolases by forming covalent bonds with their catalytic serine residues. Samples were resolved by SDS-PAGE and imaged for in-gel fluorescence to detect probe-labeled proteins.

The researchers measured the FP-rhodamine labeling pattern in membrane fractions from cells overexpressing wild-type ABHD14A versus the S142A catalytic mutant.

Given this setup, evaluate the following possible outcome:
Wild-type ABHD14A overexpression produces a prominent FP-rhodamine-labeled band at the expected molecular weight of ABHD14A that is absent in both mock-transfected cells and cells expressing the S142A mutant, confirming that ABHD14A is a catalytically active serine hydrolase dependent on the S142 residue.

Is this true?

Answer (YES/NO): YES